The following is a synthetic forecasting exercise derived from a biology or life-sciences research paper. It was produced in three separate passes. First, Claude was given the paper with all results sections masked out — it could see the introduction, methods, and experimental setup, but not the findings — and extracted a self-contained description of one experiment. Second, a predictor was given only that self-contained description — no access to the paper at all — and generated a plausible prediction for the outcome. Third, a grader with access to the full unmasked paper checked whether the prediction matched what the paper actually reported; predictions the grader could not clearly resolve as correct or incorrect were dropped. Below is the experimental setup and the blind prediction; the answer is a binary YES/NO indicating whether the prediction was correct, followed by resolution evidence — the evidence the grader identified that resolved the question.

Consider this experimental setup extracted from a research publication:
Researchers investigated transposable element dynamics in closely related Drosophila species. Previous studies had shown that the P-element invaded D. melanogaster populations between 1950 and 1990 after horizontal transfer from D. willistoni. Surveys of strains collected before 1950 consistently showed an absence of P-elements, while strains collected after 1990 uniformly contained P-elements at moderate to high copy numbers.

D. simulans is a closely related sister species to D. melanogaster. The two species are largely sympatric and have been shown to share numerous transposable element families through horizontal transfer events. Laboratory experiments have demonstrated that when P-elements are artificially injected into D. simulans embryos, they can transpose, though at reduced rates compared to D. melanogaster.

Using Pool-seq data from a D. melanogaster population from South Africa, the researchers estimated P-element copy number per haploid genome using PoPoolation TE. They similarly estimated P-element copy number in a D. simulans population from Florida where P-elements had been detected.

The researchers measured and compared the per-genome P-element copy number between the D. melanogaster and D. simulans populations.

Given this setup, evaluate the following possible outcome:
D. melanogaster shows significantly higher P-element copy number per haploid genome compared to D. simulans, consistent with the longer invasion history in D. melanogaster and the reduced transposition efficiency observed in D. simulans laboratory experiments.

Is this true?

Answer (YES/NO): YES